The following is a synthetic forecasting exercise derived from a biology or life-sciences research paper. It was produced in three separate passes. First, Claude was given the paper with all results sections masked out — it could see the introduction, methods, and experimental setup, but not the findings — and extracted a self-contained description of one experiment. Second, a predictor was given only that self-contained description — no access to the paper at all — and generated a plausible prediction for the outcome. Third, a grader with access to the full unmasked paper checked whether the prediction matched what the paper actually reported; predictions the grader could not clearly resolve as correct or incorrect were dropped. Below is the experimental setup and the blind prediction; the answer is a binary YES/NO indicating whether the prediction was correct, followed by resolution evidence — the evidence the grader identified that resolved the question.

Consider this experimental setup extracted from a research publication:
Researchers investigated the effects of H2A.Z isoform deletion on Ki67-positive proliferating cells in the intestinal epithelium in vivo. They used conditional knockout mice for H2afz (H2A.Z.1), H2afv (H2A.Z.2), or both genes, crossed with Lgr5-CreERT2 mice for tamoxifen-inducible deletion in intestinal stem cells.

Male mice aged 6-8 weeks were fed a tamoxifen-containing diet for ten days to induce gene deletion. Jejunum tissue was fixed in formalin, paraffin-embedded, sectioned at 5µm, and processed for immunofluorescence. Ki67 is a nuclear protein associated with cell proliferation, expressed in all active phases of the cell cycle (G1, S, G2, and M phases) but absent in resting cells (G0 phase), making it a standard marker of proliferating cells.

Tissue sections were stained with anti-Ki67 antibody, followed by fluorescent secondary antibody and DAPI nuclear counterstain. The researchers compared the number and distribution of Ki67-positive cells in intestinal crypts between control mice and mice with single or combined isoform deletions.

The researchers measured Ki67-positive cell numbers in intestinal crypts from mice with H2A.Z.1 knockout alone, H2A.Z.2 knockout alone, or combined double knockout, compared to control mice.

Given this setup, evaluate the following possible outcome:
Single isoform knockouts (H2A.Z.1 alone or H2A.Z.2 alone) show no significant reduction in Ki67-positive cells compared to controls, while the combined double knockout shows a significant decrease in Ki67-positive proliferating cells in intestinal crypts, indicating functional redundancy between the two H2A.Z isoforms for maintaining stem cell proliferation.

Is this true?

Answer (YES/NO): YES